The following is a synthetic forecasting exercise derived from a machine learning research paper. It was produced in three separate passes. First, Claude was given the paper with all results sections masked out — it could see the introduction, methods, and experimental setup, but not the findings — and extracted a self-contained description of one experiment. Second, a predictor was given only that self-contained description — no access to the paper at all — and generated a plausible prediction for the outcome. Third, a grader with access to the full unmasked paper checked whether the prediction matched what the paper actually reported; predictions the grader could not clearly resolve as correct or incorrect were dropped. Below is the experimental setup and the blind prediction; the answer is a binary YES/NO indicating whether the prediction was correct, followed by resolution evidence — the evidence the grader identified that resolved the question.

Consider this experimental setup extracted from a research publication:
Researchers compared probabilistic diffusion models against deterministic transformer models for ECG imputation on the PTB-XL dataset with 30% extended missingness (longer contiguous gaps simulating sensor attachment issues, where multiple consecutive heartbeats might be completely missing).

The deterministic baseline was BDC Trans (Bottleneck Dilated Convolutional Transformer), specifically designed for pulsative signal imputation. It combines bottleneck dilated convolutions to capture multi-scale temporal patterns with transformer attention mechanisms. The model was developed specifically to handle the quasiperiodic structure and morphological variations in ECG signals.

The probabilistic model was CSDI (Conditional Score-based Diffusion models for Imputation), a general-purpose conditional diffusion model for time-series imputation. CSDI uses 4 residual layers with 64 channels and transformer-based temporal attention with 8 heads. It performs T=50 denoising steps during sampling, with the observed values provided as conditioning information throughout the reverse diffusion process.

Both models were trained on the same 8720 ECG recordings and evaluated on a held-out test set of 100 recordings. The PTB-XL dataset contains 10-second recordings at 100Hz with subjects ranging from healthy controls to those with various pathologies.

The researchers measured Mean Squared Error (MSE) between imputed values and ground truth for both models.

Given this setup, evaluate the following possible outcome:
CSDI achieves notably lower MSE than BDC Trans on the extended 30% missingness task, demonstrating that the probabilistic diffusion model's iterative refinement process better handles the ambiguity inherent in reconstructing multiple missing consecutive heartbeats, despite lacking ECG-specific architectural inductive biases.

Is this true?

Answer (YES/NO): NO